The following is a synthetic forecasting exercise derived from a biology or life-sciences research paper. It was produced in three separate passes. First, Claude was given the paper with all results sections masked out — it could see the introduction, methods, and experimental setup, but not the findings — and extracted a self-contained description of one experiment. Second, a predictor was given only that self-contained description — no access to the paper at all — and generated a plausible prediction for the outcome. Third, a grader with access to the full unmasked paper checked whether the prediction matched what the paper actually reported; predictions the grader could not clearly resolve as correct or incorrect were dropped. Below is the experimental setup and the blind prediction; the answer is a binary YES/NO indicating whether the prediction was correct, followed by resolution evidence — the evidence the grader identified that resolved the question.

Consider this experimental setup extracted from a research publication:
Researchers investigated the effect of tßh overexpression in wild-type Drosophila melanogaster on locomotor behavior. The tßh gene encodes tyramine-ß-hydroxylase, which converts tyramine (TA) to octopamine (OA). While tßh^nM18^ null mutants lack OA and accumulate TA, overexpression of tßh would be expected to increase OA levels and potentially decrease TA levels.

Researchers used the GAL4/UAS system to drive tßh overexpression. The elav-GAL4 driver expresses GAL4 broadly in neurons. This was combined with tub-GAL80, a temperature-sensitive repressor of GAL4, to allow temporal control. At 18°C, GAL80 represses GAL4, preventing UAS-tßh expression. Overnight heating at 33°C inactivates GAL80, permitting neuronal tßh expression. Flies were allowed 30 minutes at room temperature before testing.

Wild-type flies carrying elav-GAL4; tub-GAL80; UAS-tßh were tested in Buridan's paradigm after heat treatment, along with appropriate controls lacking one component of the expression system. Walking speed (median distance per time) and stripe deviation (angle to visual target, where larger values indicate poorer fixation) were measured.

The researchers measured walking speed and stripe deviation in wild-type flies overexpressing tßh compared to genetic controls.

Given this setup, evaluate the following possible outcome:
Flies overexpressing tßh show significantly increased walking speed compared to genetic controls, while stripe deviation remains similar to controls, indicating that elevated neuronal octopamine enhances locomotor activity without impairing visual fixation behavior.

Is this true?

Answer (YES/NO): NO